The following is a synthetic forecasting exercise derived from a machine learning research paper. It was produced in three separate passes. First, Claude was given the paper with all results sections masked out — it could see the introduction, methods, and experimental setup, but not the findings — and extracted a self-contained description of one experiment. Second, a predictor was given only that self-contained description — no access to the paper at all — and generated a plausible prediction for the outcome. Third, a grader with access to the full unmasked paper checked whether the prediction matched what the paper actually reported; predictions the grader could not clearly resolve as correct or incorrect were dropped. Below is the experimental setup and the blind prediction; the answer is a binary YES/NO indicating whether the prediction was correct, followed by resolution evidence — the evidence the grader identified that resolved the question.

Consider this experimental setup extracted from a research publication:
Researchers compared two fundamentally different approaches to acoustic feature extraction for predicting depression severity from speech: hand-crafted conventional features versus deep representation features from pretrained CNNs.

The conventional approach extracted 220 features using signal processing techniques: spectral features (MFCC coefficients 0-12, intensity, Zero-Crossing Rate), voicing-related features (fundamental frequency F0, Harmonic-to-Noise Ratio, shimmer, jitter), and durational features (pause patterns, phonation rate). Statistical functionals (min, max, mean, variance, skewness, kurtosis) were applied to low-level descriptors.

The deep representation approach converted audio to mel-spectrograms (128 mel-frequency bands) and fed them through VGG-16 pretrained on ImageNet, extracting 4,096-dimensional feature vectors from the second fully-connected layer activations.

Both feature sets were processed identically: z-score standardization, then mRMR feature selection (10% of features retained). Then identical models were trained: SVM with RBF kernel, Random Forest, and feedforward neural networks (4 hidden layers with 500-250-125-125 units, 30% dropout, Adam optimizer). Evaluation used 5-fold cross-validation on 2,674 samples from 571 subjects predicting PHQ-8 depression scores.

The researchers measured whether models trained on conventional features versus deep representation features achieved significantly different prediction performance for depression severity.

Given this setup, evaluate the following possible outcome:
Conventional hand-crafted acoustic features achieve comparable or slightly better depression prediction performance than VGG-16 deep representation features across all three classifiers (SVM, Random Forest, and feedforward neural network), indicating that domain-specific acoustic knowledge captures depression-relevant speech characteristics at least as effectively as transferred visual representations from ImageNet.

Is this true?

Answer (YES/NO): YES